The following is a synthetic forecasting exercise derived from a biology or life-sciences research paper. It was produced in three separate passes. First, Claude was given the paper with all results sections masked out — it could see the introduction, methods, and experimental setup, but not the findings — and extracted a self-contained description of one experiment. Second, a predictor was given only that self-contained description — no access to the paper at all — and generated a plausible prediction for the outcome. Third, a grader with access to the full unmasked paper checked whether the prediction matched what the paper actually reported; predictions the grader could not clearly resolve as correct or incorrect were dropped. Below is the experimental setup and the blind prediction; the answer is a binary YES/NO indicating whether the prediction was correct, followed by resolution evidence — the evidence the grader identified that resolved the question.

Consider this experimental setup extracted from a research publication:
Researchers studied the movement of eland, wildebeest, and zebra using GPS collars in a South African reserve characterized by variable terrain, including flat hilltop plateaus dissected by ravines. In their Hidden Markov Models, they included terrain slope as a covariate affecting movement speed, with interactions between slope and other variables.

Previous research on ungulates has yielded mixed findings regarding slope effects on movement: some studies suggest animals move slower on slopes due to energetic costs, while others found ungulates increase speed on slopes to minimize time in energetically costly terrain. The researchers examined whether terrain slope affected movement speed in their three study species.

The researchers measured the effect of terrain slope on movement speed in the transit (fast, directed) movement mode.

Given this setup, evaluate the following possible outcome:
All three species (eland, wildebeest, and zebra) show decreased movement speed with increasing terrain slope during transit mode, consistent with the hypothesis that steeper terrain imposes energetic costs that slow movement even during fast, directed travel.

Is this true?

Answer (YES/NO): YES